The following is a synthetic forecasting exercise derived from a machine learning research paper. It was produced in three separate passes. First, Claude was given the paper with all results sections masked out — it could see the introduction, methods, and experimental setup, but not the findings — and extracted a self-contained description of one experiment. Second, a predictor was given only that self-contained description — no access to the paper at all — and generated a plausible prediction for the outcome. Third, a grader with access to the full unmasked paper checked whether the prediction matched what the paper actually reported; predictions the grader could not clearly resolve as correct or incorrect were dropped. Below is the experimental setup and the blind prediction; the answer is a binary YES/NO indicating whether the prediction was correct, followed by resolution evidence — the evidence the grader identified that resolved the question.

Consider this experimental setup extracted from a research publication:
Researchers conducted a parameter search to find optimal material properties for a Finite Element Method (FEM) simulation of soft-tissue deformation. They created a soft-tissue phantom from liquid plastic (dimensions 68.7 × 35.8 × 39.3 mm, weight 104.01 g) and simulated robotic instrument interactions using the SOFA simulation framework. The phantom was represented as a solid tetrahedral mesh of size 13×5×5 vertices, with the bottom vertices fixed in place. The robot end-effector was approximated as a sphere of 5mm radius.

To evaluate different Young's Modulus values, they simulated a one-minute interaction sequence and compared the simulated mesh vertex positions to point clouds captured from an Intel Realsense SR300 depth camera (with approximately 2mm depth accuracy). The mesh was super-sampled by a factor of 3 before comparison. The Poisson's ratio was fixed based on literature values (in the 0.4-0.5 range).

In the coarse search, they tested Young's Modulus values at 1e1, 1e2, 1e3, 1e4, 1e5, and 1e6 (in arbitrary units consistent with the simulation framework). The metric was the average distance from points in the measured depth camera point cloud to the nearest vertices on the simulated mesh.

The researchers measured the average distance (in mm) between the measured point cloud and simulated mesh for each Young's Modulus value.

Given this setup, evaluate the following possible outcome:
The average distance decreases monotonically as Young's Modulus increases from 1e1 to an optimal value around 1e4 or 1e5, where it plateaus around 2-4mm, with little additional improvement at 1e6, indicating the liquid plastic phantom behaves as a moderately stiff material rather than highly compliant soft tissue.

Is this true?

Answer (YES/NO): NO